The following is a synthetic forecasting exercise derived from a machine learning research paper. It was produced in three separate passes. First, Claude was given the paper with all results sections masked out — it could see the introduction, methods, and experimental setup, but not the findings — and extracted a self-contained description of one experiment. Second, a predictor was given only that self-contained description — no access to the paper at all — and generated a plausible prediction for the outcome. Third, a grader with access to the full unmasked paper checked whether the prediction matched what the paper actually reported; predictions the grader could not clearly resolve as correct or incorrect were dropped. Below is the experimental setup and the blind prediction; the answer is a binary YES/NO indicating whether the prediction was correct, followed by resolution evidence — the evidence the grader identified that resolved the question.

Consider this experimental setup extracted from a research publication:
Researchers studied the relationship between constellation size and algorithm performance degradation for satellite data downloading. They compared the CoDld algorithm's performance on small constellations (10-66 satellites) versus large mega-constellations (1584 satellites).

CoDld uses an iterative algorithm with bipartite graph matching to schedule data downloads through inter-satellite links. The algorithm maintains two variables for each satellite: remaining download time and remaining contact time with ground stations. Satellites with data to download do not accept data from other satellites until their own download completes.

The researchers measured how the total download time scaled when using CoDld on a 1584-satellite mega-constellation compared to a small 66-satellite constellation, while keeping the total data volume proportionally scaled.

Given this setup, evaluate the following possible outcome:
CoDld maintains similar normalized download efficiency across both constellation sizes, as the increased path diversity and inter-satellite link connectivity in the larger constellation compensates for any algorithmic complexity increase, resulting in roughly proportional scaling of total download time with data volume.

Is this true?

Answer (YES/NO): NO